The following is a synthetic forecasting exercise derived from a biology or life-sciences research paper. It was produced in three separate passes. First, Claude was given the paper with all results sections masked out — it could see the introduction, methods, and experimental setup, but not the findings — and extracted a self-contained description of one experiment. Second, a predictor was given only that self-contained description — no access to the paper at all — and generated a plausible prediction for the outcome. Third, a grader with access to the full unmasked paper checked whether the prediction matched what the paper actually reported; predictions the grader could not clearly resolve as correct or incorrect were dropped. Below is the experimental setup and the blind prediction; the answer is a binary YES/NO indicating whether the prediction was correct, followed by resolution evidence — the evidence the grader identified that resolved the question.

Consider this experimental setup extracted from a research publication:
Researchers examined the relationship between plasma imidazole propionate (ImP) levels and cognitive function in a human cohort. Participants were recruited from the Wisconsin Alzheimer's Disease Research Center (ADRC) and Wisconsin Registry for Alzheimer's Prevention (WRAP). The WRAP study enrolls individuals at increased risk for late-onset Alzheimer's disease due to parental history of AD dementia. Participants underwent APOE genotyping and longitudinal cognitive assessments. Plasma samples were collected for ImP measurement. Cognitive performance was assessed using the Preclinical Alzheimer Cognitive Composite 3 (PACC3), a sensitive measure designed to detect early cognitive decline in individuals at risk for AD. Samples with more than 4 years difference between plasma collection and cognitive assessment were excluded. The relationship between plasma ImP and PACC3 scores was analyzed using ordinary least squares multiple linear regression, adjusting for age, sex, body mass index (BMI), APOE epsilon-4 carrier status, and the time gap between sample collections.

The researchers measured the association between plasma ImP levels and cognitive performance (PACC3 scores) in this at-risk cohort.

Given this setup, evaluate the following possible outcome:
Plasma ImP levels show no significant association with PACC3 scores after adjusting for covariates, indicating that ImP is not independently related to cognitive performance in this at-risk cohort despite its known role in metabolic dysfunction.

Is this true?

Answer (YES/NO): NO